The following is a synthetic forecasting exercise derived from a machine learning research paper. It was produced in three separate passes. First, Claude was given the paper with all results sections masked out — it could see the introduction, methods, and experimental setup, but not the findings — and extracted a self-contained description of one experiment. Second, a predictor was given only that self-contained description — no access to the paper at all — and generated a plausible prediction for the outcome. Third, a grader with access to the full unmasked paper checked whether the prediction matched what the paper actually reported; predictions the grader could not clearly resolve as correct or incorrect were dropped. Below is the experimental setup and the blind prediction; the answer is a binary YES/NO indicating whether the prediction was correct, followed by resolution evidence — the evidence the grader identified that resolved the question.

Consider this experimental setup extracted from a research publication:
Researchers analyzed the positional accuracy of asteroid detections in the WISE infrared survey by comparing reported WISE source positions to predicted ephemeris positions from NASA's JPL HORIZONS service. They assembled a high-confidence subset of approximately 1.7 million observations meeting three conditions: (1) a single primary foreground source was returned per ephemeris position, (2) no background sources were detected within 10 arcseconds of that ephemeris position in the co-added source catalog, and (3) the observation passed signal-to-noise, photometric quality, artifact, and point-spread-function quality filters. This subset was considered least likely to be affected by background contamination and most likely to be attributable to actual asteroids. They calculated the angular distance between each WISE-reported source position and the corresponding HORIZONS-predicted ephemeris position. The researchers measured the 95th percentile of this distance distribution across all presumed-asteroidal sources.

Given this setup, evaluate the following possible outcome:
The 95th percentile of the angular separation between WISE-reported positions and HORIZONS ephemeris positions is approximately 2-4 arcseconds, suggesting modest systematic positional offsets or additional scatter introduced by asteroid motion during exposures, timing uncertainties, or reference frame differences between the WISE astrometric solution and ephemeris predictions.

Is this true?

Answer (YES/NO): YES